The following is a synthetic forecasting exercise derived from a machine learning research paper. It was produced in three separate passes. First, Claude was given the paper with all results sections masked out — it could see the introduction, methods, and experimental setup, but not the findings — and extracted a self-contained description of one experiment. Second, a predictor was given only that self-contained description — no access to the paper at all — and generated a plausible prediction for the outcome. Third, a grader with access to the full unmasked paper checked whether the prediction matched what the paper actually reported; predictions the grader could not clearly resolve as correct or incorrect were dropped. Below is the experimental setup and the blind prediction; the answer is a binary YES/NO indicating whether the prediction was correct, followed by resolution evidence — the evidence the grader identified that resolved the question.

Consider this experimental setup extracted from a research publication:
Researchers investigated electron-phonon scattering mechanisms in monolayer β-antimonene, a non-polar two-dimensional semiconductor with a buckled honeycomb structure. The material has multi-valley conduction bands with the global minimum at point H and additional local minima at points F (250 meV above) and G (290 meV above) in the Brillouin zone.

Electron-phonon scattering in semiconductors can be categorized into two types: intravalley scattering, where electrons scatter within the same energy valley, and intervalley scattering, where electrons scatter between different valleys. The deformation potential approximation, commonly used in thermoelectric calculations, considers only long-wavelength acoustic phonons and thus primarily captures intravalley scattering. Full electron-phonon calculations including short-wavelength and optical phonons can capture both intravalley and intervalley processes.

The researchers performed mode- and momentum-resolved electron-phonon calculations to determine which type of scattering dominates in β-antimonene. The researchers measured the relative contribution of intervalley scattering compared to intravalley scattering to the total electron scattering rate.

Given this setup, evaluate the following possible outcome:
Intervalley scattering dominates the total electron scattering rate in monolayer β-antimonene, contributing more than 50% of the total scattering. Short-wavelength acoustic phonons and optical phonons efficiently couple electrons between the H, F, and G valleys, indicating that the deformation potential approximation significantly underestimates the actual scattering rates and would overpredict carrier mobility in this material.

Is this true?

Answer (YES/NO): YES